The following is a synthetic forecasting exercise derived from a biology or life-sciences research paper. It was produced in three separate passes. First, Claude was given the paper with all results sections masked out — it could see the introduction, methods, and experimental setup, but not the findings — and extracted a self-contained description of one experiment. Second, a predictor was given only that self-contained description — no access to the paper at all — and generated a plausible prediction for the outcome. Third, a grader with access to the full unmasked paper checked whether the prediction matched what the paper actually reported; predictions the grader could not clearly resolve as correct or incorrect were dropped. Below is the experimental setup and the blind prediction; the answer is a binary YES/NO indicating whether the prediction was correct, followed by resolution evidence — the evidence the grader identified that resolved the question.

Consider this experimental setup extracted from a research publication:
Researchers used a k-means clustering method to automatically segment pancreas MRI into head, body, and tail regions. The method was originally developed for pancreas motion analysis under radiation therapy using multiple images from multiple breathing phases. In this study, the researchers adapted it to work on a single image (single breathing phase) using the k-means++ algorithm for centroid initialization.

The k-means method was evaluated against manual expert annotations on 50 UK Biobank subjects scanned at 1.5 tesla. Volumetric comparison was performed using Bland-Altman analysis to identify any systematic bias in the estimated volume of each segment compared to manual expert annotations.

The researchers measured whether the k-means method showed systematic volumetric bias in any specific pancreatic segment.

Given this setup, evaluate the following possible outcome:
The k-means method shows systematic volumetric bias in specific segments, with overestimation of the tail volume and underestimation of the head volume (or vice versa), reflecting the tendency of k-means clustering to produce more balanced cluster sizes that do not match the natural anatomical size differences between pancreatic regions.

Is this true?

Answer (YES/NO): NO